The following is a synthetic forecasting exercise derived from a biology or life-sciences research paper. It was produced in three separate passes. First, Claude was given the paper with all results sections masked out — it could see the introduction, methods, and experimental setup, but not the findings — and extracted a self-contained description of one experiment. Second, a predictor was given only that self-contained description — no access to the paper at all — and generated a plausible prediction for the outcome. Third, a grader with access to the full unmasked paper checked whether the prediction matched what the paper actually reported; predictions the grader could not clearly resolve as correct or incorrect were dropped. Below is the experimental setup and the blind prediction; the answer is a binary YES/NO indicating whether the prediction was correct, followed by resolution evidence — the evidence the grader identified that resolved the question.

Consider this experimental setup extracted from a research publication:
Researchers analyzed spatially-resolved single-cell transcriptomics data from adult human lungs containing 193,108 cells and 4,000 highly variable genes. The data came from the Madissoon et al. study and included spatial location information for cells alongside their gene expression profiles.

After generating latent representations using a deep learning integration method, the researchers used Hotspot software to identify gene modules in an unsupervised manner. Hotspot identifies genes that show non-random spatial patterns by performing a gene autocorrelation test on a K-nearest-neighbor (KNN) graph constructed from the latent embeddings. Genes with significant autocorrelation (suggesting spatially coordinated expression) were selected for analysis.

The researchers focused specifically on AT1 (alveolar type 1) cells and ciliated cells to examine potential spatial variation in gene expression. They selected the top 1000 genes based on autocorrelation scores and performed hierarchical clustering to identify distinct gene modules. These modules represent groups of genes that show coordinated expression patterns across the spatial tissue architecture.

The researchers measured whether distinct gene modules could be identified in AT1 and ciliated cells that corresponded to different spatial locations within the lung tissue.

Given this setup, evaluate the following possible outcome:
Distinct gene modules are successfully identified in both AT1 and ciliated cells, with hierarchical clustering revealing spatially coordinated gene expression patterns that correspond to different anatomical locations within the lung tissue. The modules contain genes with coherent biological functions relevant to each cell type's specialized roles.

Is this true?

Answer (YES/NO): YES